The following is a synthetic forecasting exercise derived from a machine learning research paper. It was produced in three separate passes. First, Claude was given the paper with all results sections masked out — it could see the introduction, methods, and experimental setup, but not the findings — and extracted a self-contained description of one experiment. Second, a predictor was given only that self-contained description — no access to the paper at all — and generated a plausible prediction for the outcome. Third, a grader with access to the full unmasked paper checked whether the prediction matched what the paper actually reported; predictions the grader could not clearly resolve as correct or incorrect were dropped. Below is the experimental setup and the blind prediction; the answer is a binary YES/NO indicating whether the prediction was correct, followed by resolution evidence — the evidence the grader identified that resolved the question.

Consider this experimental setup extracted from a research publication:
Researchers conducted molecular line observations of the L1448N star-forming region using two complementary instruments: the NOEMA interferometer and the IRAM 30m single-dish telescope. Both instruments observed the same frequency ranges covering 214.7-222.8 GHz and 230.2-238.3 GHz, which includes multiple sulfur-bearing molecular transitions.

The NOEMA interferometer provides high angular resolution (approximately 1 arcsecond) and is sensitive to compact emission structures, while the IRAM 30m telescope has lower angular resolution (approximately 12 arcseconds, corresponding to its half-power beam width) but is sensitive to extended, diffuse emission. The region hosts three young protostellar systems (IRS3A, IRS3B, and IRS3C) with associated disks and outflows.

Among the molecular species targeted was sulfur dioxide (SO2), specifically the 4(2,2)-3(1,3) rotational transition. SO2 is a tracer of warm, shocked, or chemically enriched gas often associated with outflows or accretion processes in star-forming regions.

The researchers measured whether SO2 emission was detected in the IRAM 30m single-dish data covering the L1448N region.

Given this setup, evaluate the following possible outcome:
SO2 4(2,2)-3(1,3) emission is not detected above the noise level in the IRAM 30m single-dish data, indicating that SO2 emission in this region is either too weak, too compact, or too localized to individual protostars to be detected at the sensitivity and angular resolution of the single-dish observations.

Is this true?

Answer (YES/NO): YES